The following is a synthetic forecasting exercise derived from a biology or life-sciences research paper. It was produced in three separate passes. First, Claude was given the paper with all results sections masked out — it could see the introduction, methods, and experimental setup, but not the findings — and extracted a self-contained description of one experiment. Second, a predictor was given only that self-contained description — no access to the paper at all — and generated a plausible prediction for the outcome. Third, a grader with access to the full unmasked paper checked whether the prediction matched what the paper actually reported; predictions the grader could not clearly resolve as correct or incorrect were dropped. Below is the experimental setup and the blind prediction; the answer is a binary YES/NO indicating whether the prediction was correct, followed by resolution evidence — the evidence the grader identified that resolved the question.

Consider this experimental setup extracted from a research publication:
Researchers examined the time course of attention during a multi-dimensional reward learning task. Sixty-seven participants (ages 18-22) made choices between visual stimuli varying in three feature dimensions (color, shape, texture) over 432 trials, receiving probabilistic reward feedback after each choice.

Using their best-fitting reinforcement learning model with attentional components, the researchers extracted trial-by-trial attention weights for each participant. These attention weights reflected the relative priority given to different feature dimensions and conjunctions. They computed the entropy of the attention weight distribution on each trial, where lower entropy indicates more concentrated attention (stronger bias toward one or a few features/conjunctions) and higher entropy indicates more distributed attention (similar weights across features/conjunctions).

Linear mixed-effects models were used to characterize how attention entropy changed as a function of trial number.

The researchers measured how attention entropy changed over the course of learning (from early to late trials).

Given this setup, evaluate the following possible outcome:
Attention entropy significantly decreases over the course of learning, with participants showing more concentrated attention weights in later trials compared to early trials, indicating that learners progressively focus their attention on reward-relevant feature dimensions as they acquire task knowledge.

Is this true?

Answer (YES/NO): YES